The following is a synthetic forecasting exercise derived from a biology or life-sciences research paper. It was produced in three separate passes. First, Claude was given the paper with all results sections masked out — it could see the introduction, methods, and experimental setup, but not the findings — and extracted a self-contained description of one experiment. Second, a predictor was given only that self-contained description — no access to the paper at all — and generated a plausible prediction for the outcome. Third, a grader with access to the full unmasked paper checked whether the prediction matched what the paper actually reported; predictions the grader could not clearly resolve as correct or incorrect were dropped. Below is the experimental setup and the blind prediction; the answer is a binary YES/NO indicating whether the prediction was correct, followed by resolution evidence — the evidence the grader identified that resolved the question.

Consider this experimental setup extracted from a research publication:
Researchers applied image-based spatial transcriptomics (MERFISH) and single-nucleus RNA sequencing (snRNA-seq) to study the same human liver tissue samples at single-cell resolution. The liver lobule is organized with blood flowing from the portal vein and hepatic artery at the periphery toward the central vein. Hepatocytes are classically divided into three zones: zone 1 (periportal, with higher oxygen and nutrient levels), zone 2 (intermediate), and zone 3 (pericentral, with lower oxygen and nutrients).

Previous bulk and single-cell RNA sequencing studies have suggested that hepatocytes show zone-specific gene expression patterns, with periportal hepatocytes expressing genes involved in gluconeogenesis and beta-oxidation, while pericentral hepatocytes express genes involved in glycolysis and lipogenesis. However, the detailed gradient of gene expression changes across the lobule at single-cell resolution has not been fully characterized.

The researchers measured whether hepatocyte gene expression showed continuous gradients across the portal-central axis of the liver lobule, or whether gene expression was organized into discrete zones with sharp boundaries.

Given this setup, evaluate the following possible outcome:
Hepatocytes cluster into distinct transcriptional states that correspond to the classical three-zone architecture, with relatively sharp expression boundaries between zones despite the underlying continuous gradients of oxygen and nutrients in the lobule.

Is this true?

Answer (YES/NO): NO